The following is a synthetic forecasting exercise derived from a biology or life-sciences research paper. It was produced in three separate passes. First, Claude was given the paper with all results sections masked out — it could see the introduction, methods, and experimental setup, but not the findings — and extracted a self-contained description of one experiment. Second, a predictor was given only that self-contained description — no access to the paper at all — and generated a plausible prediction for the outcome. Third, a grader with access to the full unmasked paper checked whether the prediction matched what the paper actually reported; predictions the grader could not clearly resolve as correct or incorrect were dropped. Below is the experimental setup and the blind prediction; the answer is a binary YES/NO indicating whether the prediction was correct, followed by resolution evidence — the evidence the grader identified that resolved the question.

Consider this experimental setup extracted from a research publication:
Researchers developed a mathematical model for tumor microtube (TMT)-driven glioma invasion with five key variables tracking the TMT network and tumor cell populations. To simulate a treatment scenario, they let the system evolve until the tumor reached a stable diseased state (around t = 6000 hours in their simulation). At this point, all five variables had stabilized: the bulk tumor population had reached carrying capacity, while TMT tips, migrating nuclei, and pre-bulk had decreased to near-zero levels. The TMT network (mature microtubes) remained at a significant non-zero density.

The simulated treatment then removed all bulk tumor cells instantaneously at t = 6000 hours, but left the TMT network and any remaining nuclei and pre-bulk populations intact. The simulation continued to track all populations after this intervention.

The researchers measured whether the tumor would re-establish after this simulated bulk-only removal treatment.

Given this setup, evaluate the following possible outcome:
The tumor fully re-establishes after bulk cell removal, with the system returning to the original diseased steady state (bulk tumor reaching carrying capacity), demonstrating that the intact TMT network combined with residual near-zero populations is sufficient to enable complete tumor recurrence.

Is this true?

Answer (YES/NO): YES